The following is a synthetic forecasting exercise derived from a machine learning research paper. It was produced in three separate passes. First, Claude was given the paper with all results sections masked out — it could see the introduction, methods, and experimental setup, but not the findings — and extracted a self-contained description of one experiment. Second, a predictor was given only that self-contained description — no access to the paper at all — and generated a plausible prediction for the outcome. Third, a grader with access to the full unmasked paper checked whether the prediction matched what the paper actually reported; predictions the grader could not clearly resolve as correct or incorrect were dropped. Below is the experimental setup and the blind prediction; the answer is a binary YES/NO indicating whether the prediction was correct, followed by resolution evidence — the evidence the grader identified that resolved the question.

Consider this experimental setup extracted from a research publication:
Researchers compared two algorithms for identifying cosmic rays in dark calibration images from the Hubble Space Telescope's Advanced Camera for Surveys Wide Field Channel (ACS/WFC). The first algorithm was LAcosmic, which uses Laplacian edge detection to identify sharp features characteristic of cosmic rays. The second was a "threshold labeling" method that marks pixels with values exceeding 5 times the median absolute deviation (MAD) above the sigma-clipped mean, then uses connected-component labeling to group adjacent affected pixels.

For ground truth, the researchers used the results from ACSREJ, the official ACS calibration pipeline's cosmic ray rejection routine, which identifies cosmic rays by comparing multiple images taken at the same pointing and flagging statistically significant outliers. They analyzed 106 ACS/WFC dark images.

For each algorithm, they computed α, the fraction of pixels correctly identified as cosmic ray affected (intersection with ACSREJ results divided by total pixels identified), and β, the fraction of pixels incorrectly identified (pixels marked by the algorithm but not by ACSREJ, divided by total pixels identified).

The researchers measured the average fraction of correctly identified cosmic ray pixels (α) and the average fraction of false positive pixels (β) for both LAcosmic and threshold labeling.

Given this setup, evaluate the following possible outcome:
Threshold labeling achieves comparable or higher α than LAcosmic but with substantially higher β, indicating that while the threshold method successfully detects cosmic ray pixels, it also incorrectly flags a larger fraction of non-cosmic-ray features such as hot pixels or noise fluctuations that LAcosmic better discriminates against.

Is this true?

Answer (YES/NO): NO